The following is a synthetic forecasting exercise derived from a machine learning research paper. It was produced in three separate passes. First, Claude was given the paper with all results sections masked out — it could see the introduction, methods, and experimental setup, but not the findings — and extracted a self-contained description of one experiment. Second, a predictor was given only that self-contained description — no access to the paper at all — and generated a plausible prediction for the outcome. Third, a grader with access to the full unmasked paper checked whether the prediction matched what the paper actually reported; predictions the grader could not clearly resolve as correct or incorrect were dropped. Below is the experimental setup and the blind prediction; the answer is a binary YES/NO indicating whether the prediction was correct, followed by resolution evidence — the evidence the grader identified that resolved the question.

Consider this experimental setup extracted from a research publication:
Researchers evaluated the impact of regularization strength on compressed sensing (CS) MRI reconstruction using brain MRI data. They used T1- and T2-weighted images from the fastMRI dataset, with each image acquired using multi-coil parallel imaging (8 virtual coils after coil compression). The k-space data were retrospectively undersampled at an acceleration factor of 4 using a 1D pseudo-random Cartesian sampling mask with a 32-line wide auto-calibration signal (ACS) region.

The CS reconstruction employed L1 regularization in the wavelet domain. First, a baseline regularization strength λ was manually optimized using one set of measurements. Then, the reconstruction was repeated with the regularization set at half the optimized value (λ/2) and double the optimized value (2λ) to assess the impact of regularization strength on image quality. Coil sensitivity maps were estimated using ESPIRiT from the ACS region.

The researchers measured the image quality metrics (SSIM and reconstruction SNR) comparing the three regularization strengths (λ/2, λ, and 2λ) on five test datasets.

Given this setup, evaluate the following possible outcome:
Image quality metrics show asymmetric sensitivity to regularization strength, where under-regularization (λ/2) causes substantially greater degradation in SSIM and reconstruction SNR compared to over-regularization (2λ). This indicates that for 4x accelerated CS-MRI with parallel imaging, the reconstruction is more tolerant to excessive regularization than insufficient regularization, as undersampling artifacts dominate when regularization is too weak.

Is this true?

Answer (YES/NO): NO